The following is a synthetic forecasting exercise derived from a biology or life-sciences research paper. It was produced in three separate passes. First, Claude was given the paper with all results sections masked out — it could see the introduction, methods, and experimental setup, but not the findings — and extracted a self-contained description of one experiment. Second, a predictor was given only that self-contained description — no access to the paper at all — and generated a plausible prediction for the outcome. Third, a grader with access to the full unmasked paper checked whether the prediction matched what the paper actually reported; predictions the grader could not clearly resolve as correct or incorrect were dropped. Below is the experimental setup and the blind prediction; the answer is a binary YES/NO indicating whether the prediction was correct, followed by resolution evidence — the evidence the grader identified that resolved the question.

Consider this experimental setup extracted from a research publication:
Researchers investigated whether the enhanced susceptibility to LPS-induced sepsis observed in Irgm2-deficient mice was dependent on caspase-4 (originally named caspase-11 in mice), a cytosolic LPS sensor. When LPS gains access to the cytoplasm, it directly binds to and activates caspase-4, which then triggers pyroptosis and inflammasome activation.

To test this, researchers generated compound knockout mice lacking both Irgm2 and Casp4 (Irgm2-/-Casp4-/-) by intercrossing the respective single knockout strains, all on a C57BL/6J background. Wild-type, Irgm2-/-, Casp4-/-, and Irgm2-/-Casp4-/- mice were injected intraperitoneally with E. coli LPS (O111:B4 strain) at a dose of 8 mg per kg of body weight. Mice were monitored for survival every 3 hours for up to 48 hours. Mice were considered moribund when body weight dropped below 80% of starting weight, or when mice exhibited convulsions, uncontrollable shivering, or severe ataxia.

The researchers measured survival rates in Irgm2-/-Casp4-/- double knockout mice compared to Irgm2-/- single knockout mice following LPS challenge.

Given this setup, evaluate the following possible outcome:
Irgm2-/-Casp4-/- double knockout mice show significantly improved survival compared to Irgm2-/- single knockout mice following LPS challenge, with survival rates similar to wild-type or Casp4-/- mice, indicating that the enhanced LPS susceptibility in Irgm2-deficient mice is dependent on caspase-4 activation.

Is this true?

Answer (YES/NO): YES